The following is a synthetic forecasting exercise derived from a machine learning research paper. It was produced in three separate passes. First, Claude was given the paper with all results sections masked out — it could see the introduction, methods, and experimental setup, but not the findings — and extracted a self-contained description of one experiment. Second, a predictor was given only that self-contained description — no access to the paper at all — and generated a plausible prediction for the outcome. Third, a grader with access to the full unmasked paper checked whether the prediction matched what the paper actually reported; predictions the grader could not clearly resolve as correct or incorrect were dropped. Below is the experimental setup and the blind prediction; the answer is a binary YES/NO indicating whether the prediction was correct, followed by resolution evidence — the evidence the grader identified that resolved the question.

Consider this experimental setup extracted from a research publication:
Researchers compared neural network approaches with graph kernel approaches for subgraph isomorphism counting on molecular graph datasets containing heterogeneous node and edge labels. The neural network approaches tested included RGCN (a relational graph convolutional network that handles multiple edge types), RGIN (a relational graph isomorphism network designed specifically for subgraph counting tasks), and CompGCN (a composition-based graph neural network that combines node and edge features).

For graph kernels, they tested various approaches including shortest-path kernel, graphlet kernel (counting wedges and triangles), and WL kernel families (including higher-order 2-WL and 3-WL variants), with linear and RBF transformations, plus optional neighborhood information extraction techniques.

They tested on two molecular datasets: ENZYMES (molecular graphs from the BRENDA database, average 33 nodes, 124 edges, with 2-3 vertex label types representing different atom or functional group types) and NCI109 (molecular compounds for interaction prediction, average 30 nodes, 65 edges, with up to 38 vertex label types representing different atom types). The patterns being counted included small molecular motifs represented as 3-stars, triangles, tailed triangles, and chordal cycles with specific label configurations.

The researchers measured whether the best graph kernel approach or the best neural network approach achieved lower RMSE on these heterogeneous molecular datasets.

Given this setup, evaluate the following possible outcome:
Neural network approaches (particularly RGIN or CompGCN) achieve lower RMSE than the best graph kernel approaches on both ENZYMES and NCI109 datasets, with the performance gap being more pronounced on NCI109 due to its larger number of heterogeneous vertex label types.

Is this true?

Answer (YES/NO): YES